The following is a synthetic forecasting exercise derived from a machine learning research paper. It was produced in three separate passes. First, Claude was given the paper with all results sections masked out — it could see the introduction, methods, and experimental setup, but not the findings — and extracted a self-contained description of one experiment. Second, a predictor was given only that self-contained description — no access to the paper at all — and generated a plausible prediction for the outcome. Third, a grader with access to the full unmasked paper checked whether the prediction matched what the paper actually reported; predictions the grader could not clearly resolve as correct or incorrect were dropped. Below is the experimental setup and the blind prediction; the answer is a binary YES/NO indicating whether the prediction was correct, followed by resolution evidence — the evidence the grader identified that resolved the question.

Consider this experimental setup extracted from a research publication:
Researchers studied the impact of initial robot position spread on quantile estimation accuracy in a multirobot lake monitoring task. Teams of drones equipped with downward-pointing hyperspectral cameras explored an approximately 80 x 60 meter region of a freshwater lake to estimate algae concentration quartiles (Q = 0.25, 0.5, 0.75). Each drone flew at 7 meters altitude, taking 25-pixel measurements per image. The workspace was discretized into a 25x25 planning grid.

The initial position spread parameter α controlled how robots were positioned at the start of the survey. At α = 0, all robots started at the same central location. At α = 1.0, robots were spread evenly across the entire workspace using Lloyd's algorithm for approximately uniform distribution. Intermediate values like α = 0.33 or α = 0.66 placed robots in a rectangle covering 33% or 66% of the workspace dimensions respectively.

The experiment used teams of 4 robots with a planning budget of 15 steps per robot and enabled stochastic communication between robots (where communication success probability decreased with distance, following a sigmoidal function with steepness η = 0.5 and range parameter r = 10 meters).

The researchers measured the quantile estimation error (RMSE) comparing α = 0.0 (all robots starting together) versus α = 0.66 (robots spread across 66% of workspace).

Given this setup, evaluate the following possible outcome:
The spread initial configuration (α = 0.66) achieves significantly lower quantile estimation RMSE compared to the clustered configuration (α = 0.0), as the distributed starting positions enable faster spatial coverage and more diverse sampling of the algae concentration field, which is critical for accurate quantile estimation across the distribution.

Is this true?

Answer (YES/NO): NO